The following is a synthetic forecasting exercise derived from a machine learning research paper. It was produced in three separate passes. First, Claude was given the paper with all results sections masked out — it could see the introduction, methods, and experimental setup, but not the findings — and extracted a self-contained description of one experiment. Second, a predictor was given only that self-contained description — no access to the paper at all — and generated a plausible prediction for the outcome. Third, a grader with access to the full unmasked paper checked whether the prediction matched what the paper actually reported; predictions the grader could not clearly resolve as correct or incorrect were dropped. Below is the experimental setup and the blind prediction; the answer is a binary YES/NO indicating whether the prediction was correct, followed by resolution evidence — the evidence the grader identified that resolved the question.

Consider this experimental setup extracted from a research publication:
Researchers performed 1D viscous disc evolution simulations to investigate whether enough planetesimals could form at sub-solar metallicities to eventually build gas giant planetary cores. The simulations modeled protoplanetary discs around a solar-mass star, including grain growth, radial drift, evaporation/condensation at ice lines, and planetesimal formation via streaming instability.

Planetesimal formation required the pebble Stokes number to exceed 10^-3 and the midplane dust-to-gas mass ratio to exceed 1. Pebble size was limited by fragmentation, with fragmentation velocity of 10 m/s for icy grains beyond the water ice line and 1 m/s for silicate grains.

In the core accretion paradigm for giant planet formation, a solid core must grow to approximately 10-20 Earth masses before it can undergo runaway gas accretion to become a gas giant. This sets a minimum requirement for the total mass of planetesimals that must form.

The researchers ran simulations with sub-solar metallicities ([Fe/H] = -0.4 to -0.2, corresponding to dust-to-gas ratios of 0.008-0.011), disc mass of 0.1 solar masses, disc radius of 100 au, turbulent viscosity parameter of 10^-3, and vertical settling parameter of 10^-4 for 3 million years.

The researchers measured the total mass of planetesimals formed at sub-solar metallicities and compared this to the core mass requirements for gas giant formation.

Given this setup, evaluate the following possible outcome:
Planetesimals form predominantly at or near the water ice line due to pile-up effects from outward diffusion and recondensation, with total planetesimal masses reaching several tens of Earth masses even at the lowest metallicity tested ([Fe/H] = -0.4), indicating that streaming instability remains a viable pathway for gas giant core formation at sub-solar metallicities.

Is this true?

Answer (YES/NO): NO